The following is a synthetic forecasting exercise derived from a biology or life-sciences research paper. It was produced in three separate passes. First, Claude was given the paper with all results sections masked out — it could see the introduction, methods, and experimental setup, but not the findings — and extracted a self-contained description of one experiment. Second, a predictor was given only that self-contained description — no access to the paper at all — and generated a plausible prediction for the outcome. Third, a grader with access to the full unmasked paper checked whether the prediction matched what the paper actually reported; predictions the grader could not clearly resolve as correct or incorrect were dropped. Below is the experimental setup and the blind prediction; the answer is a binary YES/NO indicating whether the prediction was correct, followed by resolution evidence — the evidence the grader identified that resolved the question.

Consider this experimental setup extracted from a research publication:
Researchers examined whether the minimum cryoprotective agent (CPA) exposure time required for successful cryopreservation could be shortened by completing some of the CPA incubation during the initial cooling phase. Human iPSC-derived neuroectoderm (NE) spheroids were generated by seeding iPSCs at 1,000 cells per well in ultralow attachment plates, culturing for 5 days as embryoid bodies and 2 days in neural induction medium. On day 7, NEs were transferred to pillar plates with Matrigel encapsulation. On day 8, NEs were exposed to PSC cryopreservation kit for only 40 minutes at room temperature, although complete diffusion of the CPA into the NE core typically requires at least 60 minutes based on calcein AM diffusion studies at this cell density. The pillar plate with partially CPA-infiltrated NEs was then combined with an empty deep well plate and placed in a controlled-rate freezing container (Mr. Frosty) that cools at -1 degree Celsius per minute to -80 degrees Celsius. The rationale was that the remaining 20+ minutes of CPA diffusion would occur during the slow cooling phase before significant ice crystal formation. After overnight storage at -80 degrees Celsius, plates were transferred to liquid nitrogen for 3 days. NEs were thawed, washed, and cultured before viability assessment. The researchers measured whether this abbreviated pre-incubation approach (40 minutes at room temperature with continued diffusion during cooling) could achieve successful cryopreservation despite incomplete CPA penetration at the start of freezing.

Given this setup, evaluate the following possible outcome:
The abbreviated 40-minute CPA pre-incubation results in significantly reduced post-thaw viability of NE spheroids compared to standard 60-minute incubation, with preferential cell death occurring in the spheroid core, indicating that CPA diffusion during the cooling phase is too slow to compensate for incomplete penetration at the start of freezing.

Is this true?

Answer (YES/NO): NO